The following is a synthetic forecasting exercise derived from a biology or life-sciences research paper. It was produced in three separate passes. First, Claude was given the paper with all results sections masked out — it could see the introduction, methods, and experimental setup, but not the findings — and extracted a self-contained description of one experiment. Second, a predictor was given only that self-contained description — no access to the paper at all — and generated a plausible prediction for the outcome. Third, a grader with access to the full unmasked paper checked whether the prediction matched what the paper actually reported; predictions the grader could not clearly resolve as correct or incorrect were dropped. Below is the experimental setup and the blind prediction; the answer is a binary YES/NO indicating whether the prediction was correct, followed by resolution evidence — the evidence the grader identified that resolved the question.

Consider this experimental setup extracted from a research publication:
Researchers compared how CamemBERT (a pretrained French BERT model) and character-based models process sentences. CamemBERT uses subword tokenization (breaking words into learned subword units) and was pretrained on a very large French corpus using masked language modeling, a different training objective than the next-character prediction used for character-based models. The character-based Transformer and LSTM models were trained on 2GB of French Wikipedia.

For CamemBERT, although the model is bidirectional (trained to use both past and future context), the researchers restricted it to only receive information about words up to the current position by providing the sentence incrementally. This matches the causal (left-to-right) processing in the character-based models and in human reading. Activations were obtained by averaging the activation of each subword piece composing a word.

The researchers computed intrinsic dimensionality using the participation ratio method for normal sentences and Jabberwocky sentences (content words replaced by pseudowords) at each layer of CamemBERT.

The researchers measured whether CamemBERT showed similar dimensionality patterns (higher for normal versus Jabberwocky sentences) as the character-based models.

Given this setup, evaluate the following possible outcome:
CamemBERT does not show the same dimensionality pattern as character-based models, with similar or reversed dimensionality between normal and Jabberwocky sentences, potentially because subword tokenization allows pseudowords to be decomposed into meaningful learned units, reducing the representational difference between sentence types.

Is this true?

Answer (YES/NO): NO